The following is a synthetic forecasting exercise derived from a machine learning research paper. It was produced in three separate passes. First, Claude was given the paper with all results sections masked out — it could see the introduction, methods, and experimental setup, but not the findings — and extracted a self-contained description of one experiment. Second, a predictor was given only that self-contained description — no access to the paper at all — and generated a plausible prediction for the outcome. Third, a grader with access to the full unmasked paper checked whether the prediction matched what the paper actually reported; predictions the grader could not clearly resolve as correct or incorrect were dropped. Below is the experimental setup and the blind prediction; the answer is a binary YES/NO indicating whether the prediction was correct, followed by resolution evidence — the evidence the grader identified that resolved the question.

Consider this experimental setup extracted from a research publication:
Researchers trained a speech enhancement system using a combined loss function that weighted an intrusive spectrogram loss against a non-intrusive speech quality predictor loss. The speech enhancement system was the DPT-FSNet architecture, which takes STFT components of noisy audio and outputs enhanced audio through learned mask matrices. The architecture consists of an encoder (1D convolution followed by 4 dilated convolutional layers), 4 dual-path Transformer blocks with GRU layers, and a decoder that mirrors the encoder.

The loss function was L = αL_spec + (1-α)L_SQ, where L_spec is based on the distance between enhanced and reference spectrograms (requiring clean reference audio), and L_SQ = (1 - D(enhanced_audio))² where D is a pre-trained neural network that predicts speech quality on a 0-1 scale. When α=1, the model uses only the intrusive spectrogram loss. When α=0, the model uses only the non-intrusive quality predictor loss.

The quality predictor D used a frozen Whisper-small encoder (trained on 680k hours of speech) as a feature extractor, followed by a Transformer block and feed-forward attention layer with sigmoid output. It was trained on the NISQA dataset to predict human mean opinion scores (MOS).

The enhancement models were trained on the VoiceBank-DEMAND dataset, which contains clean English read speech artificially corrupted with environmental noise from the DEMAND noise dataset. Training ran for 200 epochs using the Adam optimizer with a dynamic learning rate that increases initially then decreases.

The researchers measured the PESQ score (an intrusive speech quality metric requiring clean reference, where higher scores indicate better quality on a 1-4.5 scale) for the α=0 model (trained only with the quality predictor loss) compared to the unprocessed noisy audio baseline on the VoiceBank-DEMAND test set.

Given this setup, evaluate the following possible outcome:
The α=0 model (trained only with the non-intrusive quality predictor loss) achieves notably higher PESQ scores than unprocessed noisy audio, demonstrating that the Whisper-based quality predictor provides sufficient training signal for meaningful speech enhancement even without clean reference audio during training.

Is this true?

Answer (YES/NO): NO